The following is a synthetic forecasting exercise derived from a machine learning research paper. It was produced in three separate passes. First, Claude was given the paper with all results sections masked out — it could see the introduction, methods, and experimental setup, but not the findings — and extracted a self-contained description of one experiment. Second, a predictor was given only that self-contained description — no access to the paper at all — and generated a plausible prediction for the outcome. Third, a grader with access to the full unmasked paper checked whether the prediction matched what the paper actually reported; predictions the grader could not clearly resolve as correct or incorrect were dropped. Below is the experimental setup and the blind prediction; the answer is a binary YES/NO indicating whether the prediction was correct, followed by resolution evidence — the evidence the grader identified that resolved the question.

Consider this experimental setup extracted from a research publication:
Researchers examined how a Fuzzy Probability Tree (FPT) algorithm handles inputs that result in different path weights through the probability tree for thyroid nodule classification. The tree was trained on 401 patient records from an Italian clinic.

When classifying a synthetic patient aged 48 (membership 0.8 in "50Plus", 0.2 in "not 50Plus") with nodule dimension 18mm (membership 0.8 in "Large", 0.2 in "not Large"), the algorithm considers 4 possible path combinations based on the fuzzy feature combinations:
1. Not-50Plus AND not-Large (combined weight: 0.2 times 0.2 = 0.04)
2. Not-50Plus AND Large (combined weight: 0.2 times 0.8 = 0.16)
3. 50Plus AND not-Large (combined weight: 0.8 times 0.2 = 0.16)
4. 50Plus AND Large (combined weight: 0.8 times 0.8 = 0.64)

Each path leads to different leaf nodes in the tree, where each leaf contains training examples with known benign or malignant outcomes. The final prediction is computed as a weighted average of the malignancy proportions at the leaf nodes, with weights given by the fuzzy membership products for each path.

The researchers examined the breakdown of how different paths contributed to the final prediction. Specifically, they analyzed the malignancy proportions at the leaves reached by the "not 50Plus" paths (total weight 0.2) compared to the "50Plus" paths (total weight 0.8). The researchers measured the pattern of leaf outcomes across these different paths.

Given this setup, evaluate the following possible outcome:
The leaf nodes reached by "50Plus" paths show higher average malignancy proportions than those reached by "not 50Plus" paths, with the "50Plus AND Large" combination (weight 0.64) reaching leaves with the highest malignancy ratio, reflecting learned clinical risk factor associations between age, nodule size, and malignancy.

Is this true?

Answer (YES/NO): NO